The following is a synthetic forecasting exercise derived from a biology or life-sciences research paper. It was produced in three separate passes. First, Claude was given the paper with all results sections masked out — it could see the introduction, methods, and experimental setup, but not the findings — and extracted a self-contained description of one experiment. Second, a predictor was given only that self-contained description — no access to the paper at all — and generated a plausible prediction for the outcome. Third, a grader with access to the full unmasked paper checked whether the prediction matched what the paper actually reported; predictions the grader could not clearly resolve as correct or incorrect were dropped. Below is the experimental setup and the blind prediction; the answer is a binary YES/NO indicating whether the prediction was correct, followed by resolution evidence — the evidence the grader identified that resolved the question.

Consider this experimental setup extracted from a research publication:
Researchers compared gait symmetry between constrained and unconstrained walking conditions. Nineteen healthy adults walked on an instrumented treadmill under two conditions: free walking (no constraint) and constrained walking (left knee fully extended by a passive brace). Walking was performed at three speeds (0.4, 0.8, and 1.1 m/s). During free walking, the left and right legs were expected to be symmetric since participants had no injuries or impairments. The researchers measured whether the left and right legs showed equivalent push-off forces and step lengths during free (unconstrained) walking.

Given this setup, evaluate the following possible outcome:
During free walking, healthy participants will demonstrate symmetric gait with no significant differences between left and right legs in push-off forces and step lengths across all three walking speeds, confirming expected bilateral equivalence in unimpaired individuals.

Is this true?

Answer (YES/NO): NO